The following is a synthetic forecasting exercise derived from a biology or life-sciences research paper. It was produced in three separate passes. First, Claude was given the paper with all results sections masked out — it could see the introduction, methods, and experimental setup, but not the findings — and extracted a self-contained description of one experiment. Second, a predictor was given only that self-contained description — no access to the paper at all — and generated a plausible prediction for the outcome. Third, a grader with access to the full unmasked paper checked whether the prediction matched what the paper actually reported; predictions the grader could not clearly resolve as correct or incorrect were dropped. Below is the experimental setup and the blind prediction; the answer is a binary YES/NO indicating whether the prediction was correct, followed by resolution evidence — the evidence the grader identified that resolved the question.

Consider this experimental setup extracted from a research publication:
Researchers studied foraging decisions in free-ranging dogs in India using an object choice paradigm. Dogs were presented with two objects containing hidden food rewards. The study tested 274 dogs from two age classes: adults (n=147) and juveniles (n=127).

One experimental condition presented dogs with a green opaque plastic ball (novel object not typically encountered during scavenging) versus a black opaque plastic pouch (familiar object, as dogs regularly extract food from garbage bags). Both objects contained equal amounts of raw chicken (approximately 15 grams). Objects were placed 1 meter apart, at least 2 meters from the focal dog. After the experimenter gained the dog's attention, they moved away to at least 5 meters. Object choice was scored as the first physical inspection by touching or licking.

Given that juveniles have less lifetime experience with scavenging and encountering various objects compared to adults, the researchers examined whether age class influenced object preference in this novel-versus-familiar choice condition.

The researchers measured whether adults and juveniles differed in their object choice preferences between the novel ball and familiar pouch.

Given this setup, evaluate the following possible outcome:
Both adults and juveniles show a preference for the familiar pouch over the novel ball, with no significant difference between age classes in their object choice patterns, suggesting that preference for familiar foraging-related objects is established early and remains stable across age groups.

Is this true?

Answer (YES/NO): NO